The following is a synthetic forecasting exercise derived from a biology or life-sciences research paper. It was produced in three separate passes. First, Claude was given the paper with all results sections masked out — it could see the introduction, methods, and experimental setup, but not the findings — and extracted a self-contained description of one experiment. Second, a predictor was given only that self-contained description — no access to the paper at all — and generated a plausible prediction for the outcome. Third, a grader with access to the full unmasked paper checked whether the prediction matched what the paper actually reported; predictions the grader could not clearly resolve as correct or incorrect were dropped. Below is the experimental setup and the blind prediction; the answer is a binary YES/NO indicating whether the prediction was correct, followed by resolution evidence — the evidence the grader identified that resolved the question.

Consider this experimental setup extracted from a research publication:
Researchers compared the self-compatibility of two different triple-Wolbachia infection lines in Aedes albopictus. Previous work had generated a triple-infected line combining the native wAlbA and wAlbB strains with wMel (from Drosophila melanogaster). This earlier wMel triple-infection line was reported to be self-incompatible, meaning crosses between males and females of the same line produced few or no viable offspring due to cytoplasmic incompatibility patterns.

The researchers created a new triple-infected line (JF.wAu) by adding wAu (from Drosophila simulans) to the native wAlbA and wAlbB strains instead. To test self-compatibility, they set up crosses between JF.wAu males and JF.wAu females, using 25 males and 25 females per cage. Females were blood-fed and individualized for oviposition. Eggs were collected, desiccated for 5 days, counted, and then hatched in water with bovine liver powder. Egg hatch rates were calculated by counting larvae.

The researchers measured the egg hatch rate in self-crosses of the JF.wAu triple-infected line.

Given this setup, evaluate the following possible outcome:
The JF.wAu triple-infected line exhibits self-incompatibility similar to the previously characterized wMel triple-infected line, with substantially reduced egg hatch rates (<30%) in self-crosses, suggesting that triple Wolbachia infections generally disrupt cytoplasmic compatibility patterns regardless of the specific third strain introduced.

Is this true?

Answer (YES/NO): NO